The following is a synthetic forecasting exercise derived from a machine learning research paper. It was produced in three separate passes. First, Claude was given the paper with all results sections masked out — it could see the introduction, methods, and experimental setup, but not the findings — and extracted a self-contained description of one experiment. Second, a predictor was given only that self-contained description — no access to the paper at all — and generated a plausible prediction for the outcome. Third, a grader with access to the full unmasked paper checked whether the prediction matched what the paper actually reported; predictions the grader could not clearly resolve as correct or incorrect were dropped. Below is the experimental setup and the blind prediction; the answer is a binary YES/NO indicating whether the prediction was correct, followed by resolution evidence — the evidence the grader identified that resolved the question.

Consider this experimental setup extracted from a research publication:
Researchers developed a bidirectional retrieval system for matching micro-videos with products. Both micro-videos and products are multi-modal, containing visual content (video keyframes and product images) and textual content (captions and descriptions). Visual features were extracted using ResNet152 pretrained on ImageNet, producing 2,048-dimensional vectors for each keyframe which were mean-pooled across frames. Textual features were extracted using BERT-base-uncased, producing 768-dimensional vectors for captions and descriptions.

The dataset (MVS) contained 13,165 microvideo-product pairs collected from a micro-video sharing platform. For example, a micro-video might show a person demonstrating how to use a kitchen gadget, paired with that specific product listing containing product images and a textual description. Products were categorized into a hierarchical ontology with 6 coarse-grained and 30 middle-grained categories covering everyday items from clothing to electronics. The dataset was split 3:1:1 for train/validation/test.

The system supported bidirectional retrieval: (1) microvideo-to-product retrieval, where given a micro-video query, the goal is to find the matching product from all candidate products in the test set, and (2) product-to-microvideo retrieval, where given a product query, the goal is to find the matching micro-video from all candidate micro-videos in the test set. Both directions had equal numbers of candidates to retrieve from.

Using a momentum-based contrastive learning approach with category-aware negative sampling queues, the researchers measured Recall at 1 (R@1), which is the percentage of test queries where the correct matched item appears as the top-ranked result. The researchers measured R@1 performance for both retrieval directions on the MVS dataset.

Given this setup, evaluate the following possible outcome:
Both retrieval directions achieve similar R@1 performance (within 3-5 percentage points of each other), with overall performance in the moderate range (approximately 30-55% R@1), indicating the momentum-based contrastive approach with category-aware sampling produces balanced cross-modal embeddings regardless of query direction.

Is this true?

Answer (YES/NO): YES